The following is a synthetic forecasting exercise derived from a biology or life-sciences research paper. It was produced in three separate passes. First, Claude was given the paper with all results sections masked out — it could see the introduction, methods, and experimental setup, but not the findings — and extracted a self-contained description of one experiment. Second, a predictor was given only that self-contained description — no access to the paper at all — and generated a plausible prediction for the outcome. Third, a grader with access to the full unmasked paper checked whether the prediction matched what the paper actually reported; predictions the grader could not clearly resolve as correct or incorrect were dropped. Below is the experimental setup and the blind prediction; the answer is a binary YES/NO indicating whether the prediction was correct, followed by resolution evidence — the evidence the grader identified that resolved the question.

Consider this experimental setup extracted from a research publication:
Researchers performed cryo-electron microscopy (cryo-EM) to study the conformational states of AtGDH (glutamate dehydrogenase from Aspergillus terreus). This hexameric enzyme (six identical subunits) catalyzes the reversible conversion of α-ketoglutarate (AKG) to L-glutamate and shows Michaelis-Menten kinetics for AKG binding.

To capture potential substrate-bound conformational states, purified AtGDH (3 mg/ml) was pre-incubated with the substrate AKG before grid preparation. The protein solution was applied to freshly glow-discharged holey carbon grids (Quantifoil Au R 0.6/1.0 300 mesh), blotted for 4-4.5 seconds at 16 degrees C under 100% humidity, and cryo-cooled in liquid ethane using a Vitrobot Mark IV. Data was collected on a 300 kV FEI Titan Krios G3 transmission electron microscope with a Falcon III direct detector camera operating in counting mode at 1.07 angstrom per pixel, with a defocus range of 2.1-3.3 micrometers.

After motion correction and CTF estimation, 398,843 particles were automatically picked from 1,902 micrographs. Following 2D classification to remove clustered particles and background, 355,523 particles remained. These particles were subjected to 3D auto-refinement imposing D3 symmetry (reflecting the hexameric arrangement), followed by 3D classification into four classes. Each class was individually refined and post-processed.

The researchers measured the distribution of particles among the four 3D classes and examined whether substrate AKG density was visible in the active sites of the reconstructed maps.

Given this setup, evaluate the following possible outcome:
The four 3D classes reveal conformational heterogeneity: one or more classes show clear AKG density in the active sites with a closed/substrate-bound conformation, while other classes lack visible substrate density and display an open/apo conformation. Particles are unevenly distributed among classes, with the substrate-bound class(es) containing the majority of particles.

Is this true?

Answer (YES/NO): NO